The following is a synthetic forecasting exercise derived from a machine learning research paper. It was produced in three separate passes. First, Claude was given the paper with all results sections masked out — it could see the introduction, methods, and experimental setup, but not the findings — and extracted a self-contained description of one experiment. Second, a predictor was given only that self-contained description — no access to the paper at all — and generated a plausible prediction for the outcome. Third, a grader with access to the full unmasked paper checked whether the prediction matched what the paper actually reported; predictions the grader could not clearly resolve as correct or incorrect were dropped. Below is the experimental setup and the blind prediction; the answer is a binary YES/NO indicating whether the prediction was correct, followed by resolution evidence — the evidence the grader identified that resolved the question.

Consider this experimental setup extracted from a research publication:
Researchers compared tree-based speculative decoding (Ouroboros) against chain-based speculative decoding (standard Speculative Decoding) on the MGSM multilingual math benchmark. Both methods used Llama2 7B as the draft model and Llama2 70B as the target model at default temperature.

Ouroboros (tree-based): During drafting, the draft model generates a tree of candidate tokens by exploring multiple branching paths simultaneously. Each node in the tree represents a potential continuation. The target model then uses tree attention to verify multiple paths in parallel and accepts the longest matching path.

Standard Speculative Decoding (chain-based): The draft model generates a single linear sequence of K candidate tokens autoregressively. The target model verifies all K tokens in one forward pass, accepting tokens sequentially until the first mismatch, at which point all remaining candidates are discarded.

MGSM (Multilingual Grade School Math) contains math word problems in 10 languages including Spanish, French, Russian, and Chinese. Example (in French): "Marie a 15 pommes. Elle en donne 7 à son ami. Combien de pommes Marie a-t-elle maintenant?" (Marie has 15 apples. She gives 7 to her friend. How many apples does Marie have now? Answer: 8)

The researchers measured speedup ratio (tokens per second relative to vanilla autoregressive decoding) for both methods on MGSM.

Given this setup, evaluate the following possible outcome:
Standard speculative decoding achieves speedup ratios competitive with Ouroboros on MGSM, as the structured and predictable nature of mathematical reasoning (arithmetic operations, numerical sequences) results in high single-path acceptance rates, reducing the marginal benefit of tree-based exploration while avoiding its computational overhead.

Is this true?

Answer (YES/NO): NO